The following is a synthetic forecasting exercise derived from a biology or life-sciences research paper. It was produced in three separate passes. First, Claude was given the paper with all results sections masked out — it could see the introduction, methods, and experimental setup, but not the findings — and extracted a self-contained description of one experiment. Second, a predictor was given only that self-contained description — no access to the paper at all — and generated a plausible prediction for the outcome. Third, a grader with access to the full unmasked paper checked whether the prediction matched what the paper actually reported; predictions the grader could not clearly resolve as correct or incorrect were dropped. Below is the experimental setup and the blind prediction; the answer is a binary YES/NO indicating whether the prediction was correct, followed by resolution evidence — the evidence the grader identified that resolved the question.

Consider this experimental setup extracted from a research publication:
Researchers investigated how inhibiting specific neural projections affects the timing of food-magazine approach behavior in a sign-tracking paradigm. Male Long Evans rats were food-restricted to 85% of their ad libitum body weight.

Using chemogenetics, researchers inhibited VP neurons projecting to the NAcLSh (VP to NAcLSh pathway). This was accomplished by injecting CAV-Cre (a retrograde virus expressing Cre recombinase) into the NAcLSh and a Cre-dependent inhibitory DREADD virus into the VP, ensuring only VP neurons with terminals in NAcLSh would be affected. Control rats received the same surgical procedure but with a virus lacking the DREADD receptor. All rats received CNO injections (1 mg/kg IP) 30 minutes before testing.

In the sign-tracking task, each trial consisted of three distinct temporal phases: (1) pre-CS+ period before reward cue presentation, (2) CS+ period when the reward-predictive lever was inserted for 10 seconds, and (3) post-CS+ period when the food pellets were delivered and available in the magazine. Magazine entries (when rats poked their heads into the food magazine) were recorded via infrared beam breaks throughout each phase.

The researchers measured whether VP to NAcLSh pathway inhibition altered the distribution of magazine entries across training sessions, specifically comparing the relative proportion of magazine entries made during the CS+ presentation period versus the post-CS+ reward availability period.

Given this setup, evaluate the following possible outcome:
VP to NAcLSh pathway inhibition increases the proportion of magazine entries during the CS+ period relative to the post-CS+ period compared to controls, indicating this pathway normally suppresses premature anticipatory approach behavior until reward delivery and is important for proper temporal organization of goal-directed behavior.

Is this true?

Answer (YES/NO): NO